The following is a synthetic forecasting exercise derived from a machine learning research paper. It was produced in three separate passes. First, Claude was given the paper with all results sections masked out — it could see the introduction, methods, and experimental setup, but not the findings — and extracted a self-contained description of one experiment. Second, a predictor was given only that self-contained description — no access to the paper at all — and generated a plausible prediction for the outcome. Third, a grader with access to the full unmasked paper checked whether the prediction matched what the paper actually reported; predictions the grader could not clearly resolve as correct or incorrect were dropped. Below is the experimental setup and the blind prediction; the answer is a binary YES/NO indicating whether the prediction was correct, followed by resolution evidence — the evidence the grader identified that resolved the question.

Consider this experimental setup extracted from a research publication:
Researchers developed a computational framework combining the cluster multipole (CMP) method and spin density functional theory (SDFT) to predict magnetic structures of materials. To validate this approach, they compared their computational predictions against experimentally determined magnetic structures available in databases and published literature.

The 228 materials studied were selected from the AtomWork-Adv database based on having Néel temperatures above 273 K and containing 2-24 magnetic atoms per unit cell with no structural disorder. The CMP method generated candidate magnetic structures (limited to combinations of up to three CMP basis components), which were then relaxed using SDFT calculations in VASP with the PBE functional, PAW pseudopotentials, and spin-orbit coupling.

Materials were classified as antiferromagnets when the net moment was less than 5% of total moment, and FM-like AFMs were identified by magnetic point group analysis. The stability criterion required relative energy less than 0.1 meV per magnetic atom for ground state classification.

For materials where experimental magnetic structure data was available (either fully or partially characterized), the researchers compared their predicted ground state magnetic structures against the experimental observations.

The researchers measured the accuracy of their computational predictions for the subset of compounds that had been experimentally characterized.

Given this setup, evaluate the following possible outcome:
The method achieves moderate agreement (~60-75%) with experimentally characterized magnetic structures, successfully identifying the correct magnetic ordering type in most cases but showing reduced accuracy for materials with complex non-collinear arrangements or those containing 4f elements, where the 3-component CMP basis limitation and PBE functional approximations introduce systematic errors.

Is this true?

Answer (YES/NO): NO